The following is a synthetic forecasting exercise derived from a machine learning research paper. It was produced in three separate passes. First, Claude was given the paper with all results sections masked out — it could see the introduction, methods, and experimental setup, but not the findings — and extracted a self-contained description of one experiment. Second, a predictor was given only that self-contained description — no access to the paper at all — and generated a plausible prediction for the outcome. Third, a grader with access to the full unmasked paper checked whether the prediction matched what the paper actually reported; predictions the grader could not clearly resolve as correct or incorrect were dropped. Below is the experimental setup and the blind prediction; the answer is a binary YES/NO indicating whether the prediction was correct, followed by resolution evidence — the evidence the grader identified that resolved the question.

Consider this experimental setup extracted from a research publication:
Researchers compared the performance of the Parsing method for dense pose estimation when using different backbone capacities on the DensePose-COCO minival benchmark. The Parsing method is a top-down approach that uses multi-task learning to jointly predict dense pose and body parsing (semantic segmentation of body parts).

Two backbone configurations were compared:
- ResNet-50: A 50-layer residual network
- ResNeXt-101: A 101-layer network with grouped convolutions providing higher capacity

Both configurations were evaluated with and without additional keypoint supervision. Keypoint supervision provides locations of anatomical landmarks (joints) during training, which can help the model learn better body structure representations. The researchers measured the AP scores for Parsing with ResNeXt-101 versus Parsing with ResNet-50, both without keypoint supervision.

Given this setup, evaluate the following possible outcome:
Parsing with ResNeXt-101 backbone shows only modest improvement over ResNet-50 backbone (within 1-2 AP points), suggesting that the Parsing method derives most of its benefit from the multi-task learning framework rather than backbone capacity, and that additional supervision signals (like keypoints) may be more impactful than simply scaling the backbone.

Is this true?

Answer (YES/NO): NO